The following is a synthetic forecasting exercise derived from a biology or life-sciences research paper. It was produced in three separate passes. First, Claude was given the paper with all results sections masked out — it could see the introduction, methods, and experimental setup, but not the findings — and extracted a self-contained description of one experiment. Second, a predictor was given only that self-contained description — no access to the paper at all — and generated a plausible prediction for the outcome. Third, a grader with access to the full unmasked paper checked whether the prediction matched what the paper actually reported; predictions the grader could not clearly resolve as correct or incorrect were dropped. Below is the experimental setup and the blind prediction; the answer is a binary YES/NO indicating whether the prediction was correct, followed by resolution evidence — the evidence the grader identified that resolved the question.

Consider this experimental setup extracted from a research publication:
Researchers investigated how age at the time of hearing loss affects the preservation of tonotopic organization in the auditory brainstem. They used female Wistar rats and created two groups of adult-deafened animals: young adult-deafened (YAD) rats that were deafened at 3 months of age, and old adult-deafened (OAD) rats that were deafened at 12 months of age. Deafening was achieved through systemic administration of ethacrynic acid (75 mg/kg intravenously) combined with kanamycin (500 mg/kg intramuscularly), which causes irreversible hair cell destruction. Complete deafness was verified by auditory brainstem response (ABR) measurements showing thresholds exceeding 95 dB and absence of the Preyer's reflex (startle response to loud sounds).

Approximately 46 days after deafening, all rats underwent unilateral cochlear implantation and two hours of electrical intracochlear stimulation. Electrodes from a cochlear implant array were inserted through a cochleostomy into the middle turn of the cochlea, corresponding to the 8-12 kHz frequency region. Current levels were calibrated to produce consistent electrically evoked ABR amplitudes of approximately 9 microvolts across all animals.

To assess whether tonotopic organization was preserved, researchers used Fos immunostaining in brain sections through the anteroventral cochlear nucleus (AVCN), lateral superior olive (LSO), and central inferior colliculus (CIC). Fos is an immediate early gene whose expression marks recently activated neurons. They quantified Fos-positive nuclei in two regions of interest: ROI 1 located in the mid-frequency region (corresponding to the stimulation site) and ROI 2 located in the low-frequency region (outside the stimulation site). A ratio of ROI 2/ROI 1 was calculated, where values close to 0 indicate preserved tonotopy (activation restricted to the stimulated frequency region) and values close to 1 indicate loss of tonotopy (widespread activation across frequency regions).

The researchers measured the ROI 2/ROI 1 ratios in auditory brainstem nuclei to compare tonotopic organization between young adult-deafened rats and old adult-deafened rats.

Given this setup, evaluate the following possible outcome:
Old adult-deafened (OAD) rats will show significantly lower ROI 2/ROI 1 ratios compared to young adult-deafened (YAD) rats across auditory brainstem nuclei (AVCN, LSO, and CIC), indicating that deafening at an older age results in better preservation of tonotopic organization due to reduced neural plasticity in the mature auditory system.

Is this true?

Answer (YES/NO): NO